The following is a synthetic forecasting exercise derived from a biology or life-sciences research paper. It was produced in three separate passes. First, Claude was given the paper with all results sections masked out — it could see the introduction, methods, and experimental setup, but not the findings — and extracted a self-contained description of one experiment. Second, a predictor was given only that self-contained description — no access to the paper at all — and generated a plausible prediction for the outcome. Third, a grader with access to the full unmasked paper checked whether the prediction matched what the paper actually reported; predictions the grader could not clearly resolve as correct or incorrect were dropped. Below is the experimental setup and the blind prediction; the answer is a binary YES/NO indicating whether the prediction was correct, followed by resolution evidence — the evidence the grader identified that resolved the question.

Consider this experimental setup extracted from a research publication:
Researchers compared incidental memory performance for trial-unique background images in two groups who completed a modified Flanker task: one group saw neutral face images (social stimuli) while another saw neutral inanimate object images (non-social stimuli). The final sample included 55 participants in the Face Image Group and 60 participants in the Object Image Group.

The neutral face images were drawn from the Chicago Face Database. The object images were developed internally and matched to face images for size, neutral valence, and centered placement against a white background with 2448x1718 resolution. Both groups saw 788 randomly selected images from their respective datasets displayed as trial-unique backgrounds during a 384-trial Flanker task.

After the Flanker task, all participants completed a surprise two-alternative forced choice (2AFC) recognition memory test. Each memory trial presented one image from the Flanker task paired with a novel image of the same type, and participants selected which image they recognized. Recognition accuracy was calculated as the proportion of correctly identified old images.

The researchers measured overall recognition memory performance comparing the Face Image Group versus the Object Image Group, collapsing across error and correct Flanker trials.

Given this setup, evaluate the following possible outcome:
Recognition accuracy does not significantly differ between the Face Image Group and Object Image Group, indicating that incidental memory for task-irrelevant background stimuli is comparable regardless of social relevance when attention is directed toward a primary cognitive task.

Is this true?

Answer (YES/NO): NO